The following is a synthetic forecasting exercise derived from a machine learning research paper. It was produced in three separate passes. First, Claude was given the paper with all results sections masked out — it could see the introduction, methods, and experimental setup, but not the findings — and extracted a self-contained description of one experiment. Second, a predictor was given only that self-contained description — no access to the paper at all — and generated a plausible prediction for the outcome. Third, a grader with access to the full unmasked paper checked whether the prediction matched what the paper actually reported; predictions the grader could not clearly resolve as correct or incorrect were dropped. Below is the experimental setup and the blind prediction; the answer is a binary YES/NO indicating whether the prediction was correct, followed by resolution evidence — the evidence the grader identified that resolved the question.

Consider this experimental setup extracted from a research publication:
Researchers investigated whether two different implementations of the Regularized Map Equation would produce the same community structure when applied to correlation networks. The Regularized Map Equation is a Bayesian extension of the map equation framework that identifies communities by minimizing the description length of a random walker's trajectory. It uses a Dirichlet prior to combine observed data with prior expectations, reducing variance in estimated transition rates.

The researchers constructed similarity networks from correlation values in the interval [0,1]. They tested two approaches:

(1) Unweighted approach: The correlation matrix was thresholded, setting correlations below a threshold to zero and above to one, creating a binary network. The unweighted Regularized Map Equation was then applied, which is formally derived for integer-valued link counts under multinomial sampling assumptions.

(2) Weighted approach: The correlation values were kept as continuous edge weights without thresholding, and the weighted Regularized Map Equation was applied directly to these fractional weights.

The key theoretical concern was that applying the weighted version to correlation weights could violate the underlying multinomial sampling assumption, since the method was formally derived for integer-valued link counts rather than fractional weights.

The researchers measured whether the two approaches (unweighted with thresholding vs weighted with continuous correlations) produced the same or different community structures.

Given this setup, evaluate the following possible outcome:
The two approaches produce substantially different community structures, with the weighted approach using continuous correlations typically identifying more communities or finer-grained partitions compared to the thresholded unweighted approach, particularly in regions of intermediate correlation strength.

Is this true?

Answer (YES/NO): NO